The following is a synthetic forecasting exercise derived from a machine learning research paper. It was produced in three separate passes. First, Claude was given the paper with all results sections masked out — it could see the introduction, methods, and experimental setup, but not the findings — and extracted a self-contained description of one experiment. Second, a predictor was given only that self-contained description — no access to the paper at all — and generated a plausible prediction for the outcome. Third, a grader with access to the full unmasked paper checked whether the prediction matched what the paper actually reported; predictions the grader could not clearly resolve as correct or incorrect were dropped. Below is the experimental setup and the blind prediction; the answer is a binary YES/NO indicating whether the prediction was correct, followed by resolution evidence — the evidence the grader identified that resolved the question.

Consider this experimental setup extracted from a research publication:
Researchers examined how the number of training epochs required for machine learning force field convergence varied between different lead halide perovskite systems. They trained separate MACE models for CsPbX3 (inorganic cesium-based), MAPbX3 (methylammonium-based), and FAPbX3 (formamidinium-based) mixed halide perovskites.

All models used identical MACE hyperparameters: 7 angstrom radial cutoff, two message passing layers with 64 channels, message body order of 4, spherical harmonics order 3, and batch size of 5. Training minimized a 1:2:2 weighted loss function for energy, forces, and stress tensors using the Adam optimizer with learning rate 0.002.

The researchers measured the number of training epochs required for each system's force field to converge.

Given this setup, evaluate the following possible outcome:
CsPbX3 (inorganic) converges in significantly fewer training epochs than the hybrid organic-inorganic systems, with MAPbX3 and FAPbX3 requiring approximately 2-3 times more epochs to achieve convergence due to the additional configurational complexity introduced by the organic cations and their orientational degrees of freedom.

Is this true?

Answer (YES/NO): NO